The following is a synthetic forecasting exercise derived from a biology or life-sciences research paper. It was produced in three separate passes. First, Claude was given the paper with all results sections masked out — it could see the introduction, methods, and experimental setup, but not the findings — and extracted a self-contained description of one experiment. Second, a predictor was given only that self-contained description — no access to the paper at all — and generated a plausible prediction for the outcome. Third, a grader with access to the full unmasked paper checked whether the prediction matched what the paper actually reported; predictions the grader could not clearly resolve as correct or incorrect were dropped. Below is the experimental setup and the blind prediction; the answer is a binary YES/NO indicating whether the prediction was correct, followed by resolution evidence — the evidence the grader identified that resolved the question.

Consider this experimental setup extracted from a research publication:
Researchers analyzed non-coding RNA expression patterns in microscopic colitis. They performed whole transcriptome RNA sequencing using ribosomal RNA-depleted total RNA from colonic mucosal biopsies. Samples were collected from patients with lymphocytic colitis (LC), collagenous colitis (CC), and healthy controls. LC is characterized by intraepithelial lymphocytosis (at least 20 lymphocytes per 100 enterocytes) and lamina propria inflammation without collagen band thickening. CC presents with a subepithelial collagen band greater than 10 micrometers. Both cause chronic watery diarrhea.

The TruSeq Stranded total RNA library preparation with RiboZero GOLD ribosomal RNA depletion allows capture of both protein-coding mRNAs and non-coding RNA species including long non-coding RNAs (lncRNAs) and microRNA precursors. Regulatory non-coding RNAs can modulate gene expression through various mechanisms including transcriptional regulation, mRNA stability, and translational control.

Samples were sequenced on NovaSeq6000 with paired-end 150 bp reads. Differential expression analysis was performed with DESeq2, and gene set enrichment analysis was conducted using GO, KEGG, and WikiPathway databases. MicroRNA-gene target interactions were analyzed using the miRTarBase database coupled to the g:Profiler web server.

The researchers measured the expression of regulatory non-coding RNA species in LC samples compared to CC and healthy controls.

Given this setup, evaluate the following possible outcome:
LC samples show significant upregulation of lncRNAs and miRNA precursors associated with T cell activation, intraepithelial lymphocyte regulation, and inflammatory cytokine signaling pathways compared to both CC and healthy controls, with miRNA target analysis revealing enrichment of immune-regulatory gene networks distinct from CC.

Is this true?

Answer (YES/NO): NO